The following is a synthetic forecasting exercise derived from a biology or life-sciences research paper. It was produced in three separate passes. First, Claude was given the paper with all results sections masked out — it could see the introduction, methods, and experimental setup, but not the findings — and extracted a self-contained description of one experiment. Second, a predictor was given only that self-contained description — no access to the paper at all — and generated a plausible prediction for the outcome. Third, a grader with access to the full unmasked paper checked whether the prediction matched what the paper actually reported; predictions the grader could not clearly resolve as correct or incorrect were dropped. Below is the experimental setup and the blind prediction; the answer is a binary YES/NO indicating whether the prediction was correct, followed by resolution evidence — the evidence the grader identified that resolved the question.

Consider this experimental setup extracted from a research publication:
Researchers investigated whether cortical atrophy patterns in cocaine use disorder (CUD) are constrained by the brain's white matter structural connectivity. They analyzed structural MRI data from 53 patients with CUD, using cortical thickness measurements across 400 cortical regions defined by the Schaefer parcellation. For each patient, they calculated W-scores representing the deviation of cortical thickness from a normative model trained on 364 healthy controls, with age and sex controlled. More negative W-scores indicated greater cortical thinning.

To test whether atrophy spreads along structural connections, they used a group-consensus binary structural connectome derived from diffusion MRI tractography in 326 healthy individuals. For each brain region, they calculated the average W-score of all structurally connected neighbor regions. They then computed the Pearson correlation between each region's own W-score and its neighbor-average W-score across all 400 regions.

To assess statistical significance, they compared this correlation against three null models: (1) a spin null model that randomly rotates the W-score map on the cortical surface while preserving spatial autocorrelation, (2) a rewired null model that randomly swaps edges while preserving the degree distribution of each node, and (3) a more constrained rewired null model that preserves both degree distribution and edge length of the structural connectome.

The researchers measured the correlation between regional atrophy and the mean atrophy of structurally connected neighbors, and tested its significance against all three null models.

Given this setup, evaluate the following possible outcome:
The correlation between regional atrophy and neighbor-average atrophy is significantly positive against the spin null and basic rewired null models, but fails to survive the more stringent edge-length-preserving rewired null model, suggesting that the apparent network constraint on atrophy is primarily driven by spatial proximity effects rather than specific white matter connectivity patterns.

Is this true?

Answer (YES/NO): YES